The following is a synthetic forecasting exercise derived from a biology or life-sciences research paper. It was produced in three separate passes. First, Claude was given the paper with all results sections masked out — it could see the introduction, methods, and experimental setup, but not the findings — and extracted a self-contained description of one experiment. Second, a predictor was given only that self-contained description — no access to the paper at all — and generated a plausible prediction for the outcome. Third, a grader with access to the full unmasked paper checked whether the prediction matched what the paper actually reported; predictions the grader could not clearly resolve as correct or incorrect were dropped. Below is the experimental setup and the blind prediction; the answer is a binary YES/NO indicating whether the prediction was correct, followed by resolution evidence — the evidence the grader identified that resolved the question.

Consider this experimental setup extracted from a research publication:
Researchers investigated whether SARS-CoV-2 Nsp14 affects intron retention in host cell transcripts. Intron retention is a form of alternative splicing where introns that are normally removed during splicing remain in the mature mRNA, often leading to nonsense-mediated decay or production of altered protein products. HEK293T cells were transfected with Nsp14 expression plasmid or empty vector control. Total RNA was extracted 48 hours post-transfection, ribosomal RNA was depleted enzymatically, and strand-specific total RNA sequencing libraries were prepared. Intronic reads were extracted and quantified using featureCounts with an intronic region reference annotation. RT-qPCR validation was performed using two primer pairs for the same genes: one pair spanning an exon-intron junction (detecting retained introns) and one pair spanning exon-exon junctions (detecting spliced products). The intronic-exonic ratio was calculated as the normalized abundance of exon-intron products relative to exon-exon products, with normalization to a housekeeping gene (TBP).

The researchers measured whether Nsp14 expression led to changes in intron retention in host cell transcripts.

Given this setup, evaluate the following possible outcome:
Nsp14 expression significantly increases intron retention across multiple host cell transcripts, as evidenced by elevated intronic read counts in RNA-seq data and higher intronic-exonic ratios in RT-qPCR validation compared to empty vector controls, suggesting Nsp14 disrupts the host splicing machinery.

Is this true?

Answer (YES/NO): YES